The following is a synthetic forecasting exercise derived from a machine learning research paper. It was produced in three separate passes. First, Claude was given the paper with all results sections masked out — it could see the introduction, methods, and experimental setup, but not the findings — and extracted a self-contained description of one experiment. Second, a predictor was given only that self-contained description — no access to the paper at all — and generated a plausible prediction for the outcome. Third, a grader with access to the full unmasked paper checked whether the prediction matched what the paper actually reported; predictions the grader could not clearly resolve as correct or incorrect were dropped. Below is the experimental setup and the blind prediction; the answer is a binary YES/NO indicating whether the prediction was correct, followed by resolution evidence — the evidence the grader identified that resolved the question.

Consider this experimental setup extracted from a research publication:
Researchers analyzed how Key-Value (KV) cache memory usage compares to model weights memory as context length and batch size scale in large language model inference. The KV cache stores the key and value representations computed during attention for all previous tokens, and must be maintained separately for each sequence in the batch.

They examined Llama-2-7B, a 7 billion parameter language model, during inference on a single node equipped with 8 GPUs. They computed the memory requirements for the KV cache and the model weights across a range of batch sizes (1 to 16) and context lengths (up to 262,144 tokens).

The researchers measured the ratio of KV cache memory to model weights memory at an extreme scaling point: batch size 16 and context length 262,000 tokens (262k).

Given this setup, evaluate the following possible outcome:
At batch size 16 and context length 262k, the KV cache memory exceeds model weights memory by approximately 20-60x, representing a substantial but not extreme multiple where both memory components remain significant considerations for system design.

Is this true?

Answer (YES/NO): NO